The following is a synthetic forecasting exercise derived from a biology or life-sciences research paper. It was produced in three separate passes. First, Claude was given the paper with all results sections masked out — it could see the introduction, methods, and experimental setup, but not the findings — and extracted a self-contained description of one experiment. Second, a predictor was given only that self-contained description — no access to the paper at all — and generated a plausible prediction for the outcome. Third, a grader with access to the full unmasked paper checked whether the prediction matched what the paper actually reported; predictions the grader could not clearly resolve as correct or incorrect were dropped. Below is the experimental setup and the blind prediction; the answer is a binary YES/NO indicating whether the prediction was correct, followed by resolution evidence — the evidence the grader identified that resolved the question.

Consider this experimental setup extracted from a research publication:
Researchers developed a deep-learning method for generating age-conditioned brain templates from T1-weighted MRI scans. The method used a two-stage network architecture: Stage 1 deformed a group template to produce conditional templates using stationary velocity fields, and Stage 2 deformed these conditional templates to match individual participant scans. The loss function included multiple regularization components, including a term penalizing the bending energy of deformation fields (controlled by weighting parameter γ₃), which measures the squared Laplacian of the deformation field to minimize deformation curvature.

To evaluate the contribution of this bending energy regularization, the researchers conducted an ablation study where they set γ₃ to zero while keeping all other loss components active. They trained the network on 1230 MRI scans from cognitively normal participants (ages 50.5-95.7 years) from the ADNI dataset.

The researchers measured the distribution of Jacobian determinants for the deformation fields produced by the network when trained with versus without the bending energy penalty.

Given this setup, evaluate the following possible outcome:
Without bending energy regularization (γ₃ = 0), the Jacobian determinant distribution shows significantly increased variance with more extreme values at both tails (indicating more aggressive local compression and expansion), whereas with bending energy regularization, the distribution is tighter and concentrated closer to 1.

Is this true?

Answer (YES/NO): YES